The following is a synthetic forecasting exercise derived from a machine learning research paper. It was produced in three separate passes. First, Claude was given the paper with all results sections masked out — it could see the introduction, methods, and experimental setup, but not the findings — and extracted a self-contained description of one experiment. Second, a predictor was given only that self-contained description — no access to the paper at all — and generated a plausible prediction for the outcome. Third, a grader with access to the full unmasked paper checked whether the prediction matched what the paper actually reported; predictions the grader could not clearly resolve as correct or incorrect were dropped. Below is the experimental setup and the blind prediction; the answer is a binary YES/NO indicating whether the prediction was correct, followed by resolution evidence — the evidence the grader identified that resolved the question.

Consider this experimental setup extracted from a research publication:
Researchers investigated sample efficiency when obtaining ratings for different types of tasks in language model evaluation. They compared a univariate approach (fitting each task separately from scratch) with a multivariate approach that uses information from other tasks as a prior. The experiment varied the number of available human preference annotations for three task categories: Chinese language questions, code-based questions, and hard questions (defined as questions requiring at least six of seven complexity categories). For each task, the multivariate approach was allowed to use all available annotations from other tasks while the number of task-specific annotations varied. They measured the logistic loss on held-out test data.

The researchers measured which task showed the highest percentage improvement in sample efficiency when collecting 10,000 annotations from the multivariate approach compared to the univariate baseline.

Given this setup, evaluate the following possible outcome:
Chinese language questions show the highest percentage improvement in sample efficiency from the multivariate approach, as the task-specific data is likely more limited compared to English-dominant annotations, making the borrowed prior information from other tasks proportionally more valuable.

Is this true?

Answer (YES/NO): NO